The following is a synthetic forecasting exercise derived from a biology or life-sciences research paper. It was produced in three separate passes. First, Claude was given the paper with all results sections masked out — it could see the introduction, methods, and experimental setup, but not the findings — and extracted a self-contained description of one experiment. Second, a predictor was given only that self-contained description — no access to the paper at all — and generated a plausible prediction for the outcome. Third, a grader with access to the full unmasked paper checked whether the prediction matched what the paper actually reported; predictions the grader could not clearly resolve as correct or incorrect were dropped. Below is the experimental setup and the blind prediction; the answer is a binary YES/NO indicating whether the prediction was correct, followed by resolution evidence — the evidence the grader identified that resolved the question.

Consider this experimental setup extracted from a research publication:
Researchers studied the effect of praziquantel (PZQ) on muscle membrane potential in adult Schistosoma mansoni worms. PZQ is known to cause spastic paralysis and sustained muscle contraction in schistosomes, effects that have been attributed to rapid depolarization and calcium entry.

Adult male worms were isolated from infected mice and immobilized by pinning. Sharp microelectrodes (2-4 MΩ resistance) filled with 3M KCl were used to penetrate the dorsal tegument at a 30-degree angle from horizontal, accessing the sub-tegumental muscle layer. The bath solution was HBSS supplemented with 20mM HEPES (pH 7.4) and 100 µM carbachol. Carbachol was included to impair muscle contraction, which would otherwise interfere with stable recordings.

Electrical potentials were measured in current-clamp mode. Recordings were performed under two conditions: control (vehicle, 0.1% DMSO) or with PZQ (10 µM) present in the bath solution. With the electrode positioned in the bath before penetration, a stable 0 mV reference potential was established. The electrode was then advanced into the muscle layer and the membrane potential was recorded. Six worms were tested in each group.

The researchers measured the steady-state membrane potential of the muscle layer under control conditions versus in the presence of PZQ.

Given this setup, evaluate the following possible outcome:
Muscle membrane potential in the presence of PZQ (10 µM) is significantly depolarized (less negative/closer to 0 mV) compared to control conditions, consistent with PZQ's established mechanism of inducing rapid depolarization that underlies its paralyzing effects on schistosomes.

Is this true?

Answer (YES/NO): YES